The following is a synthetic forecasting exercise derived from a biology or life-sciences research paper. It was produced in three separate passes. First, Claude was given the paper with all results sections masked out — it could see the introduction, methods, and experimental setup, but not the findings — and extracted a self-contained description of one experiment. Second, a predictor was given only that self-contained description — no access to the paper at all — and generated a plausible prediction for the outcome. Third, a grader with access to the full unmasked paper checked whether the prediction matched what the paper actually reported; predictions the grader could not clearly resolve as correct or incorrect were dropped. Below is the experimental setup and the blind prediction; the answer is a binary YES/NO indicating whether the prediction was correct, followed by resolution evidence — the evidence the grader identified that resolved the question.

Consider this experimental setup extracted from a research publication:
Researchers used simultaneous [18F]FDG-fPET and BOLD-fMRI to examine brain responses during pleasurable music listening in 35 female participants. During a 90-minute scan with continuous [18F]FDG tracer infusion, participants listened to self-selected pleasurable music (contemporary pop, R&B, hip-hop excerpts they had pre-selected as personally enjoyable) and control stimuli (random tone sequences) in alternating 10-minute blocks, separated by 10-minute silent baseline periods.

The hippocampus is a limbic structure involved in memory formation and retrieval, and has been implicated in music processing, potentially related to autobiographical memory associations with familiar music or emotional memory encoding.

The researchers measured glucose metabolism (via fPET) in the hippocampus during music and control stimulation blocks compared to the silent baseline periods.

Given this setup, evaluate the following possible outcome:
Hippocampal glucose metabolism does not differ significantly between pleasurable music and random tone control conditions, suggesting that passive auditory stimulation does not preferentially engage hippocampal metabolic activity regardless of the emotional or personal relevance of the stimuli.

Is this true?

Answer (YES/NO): YES